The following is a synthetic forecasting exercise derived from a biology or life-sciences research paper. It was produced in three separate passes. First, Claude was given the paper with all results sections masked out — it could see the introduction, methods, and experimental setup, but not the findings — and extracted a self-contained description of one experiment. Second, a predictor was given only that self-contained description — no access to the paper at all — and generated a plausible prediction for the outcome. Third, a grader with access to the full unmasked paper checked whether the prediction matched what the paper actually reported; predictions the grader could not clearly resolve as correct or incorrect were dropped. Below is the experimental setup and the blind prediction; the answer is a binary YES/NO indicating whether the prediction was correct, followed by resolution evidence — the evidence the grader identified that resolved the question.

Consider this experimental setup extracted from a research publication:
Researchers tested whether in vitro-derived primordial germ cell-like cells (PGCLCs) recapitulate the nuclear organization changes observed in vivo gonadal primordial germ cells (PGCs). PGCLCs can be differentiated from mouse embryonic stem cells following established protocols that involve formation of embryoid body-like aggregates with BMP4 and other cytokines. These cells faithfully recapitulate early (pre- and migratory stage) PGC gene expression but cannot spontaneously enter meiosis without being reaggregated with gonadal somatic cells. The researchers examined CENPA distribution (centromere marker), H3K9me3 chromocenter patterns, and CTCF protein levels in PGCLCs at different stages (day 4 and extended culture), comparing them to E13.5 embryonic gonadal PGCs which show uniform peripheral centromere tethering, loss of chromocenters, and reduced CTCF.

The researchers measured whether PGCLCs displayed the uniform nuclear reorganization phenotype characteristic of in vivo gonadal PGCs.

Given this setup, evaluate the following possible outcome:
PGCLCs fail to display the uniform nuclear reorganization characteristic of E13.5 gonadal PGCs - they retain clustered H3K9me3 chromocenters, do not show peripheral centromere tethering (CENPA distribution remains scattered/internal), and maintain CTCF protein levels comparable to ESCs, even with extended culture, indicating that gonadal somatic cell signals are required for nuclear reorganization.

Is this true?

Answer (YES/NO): YES